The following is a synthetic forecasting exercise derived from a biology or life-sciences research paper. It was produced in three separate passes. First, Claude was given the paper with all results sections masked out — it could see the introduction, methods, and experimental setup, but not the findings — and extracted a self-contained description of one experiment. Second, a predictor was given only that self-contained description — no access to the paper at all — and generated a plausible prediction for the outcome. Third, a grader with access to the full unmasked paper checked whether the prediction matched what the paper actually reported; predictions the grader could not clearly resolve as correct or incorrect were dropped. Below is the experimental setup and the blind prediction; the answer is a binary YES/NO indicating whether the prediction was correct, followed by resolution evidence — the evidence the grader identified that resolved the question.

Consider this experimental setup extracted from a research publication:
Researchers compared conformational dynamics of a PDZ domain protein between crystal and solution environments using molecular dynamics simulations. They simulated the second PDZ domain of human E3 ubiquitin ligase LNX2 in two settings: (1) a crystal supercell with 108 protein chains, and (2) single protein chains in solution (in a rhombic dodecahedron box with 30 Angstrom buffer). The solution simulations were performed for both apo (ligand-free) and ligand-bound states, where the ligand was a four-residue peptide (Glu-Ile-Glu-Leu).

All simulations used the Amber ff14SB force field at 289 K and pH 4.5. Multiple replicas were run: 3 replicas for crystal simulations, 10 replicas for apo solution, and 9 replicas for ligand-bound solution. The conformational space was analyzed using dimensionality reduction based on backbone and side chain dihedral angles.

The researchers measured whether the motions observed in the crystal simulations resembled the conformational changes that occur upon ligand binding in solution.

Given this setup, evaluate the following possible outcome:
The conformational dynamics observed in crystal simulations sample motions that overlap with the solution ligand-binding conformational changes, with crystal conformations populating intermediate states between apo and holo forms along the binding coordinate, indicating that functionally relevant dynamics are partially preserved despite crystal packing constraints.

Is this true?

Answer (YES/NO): NO